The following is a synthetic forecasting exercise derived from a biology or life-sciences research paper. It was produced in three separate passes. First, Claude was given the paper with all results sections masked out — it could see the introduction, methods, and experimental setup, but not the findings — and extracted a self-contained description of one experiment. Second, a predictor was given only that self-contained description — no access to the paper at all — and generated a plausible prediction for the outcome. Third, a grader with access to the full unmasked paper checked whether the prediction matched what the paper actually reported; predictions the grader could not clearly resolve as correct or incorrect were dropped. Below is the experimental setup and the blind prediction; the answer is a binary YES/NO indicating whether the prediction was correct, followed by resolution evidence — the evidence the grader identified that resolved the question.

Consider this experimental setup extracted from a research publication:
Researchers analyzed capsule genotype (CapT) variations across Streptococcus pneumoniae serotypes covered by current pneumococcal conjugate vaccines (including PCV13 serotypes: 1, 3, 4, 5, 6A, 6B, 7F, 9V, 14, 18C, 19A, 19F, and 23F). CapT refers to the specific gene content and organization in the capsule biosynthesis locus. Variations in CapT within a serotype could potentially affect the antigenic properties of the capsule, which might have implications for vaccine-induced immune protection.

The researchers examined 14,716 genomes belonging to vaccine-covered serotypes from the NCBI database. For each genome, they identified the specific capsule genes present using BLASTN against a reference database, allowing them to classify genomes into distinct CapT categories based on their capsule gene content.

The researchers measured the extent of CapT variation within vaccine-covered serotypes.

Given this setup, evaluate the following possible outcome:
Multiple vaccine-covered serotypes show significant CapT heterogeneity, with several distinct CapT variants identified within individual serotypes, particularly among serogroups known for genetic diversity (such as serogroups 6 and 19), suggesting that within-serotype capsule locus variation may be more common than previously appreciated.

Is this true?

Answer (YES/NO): NO